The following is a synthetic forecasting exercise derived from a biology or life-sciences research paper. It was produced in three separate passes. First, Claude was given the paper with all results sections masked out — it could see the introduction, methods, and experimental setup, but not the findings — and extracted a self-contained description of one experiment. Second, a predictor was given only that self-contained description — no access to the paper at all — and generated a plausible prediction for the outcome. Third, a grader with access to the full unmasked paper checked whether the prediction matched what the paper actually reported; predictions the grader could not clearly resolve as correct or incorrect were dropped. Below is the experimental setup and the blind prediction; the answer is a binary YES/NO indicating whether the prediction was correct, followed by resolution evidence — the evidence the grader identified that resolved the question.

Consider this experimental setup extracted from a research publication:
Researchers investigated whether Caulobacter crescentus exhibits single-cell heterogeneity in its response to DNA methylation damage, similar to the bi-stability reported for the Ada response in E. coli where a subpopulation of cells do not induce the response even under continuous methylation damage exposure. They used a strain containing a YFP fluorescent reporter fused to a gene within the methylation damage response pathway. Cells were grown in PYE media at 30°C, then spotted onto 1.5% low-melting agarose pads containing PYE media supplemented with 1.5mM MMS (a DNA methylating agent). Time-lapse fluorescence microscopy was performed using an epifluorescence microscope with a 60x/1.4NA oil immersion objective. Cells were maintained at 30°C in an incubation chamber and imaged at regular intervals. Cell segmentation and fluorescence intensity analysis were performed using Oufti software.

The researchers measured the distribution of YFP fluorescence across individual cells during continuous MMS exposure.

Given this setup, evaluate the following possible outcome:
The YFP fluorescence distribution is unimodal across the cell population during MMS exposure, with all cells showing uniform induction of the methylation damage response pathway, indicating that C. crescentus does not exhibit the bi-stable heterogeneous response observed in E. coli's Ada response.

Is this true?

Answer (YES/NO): NO